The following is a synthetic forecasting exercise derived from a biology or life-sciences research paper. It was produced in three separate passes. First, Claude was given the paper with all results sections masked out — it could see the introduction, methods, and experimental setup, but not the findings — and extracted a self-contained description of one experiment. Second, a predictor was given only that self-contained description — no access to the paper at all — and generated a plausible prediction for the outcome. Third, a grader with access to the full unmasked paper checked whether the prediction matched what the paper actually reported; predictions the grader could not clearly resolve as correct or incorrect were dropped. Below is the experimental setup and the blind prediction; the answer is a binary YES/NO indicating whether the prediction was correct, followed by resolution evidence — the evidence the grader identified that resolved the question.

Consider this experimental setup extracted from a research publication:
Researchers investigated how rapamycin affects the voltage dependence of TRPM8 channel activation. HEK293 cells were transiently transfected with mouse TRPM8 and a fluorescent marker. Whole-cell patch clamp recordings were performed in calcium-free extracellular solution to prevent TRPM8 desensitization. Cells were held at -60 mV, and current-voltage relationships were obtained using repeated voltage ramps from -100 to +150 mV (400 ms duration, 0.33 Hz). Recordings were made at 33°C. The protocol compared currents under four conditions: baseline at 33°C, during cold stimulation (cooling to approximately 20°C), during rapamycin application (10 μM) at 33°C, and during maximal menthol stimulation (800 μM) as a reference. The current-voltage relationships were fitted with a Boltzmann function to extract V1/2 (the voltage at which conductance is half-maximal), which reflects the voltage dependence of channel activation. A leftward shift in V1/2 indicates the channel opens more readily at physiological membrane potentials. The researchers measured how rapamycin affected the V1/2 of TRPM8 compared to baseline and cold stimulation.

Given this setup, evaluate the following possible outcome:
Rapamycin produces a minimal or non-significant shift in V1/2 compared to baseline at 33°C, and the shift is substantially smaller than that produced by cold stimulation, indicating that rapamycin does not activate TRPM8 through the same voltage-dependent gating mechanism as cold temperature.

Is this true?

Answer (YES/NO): NO